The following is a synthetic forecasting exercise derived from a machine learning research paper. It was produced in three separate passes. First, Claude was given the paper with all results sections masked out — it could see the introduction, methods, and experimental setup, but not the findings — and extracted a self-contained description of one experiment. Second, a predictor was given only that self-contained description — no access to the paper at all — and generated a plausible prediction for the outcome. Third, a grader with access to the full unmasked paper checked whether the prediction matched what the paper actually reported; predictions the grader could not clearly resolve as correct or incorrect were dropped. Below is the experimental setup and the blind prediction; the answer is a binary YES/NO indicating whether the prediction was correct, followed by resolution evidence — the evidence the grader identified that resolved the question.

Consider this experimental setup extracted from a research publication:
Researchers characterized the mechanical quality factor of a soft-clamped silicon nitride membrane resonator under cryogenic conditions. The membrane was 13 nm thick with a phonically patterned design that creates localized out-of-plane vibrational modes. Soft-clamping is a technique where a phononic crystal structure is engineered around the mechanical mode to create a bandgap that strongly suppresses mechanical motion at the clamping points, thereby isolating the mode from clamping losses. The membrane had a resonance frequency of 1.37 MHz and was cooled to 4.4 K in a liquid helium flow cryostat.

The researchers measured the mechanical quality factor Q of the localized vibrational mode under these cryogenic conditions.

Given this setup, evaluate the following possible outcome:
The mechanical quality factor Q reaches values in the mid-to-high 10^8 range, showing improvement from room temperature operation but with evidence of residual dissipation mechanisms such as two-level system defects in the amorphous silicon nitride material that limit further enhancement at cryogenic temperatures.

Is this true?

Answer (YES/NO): NO